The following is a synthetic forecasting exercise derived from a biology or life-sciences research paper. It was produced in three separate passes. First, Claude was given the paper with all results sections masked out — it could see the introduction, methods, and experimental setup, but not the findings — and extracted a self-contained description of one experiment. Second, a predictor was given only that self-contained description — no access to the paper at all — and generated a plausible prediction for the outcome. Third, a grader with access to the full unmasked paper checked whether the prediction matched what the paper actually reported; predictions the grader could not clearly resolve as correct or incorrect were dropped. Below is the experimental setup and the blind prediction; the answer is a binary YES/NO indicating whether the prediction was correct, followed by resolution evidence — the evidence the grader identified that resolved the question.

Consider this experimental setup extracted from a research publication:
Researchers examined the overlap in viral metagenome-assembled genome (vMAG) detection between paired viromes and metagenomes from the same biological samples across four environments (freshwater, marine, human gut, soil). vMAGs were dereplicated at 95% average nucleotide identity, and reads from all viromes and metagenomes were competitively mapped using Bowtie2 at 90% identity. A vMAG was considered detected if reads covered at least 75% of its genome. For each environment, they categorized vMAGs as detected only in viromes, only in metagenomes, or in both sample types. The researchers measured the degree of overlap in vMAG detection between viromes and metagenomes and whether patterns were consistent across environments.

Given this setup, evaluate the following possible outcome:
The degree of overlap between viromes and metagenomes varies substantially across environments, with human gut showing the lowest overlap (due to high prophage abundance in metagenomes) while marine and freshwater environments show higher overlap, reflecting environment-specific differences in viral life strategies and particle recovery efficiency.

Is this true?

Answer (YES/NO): NO